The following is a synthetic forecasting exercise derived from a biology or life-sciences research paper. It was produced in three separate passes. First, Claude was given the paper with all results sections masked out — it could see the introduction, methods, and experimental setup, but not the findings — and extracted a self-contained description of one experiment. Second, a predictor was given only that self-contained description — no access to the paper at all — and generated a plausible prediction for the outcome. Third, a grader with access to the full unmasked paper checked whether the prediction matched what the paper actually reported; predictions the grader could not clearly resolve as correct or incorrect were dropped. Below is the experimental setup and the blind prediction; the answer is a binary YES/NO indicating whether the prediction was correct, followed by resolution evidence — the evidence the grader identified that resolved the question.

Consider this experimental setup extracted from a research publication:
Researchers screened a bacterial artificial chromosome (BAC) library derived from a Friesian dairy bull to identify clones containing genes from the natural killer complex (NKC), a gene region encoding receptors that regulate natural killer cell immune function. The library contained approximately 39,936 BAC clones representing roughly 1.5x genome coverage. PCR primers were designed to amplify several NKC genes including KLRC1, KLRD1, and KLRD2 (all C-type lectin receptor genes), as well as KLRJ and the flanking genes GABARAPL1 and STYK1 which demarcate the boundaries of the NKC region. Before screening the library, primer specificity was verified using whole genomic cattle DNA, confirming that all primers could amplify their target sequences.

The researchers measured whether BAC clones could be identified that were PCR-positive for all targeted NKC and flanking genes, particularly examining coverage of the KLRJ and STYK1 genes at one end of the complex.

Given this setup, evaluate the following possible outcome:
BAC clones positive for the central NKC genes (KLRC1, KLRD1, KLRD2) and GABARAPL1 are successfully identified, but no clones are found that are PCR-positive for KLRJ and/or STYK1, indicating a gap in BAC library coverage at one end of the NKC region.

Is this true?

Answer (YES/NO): YES